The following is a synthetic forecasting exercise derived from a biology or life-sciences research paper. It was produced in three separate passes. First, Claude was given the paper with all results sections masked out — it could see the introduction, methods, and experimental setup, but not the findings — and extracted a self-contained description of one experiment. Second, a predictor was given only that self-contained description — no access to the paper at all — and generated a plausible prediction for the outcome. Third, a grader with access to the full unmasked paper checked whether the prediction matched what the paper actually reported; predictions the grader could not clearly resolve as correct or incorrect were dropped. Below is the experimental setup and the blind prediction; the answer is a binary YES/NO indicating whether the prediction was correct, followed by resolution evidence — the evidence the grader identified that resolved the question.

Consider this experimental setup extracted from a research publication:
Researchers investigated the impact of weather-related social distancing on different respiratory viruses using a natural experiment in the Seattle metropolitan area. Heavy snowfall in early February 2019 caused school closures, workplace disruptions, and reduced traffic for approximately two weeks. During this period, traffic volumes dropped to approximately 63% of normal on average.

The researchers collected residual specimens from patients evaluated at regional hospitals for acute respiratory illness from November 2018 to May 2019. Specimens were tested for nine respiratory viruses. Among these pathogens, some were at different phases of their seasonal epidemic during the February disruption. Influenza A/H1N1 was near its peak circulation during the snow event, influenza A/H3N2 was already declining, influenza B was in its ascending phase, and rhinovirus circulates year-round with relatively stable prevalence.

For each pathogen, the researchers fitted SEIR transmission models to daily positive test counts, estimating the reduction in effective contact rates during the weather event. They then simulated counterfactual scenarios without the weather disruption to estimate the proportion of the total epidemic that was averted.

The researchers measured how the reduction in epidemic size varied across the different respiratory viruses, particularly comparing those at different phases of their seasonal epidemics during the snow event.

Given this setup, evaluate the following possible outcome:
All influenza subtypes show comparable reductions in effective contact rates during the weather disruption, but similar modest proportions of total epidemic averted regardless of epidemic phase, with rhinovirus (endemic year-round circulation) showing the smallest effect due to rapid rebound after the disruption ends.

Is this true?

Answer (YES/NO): NO